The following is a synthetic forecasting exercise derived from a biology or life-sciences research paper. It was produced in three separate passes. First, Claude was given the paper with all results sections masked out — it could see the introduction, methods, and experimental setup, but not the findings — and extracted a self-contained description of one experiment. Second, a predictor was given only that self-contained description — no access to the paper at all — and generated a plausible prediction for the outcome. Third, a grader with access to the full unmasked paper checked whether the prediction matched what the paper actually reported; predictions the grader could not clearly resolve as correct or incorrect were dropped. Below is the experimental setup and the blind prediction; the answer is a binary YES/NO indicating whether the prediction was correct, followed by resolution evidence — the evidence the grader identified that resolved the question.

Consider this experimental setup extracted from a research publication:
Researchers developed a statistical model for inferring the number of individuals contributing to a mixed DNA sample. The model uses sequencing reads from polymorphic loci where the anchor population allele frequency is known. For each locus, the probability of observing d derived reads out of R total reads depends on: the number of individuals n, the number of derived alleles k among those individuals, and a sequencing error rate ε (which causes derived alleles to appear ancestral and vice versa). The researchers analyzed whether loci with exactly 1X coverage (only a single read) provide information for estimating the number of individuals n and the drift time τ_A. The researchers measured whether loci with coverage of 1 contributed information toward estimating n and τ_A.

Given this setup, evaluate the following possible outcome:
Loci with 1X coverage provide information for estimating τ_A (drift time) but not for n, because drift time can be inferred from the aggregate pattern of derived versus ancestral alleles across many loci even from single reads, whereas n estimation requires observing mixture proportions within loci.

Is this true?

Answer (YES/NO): NO